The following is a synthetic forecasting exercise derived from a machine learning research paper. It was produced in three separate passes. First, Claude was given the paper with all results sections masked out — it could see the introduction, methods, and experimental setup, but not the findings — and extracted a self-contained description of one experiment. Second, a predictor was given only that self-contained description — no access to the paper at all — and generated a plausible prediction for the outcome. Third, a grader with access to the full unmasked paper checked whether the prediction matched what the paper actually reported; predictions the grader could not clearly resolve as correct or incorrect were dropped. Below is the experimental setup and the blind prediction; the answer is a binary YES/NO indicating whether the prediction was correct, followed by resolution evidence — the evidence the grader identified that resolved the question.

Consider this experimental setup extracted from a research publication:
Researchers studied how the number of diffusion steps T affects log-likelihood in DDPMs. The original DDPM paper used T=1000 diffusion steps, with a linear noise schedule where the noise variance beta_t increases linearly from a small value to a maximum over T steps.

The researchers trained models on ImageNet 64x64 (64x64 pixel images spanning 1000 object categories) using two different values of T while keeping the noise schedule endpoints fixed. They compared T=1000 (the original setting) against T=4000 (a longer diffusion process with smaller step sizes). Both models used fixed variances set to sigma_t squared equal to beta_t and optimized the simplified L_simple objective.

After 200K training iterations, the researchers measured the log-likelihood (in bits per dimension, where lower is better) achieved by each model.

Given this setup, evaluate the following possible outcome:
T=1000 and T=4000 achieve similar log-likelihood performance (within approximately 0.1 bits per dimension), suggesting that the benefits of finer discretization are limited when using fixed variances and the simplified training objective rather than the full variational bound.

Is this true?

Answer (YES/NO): NO